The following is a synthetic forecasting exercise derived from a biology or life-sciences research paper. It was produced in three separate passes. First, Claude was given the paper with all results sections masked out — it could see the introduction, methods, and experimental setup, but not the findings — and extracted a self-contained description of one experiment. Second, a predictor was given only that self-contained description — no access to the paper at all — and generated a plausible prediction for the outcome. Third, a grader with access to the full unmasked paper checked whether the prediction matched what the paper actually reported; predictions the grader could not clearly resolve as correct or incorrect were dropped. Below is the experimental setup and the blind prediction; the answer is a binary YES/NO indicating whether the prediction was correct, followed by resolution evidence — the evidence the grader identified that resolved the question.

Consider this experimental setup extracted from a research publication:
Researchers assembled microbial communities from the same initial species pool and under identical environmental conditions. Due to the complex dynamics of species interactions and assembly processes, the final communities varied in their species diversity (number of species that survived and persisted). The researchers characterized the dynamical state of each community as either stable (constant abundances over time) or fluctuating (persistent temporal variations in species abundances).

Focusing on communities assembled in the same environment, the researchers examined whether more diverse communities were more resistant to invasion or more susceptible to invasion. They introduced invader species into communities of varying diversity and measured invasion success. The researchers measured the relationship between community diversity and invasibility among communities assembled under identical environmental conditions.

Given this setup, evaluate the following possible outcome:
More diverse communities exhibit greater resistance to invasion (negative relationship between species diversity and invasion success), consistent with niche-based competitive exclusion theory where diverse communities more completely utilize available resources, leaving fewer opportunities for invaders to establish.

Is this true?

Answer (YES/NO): NO